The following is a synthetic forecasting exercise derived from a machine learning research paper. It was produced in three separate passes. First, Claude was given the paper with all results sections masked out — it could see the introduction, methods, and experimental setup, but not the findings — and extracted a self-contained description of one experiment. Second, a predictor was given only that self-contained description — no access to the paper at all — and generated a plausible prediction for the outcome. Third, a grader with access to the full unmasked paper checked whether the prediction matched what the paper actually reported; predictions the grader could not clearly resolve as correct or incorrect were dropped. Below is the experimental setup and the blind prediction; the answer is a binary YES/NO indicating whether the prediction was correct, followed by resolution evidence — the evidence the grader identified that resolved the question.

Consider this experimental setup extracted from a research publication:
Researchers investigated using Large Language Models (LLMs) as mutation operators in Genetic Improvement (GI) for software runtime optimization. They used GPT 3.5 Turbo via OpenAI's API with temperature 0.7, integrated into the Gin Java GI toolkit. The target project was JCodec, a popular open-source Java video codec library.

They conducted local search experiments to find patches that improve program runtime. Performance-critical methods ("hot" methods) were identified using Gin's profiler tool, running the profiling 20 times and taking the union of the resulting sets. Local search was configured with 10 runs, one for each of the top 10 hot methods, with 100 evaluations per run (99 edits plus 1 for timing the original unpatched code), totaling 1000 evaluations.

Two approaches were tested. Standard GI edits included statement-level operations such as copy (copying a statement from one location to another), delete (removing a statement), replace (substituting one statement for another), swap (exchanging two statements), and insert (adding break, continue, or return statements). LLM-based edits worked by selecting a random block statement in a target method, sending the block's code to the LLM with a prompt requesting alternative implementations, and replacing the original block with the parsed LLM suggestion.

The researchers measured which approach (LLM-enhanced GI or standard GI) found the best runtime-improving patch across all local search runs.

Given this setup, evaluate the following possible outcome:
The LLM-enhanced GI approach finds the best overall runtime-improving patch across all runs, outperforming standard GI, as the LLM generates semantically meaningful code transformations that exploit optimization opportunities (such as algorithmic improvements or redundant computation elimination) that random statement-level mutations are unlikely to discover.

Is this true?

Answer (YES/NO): NO